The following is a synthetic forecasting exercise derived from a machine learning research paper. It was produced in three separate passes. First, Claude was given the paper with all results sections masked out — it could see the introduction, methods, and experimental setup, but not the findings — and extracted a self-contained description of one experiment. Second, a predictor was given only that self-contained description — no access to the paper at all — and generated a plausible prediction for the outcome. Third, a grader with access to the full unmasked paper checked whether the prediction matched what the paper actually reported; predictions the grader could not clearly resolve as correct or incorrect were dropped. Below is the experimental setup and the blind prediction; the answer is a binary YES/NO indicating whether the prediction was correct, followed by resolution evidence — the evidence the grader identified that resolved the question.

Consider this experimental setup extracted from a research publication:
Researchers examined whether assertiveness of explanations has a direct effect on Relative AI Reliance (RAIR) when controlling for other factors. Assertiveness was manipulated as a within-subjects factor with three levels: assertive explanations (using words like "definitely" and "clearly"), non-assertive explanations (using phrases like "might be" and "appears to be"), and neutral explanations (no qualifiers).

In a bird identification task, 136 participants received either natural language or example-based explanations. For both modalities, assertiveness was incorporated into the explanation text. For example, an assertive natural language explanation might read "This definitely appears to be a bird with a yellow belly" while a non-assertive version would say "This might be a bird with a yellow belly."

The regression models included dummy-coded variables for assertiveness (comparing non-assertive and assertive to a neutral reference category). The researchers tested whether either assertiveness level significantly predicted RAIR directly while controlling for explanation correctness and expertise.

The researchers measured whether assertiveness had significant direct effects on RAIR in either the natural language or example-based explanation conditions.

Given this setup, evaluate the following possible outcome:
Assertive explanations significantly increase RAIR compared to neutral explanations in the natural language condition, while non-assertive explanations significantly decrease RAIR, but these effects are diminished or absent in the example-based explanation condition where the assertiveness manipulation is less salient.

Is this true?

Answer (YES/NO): NO